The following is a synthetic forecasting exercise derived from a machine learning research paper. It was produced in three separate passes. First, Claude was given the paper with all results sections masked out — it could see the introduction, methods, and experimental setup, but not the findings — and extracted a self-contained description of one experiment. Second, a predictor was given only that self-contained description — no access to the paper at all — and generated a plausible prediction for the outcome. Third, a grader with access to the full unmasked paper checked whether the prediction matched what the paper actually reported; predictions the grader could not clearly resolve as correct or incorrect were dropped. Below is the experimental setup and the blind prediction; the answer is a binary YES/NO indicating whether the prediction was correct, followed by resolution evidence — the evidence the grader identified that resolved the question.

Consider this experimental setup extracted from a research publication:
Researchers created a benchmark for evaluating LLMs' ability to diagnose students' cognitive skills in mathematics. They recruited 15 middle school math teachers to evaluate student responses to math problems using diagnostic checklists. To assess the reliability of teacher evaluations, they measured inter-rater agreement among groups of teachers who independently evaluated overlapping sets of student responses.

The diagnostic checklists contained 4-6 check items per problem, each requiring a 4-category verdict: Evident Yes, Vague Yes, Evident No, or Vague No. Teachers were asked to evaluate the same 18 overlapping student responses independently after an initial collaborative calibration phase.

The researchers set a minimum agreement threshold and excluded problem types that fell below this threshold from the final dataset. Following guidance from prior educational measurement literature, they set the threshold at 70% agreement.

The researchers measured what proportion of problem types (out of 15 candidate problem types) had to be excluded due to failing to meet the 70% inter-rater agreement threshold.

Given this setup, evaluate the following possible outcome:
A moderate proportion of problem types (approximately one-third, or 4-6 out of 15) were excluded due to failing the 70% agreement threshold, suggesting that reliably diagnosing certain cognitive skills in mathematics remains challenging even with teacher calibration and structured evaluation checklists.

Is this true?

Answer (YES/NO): NO